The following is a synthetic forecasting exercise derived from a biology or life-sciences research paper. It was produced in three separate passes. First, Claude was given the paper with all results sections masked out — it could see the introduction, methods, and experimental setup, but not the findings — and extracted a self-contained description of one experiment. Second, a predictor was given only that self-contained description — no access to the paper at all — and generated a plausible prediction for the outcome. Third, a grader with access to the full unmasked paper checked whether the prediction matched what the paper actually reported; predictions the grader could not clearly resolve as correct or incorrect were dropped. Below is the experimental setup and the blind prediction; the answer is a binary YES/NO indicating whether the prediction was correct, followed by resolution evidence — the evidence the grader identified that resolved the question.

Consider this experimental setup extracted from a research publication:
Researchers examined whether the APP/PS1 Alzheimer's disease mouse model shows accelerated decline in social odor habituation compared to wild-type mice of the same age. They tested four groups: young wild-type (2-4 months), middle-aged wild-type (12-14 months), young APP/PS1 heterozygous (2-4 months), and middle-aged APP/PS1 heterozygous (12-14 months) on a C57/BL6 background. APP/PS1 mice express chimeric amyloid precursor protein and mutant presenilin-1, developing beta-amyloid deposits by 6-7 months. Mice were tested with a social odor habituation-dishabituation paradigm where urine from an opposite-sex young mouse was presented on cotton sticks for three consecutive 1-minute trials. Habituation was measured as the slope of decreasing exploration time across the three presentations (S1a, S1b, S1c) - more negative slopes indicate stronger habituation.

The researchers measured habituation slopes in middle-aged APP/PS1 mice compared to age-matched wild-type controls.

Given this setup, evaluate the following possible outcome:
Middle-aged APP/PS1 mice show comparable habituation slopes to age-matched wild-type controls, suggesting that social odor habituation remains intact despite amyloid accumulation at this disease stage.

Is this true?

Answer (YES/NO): YES